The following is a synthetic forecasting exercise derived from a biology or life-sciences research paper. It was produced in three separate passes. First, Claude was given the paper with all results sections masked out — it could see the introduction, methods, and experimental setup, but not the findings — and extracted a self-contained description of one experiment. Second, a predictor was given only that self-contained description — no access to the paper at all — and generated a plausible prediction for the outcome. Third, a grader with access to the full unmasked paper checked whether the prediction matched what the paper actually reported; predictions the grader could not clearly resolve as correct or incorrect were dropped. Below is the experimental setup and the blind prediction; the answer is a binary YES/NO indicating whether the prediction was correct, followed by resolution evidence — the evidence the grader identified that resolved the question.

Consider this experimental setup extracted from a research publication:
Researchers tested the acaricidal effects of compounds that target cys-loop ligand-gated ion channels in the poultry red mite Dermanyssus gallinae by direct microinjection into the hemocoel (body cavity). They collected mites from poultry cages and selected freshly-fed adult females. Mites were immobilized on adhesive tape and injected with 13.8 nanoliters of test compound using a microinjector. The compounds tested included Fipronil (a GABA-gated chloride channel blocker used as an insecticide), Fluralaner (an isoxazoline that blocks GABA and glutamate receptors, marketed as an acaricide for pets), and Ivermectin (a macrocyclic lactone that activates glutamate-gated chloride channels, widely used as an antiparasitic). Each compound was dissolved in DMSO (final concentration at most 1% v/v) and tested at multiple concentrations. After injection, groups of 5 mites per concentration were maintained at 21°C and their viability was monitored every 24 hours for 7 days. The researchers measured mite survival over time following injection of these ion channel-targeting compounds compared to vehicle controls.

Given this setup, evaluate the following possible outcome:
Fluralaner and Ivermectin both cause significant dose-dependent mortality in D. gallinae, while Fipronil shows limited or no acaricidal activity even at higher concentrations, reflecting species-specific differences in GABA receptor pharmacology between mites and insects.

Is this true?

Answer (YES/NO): YES